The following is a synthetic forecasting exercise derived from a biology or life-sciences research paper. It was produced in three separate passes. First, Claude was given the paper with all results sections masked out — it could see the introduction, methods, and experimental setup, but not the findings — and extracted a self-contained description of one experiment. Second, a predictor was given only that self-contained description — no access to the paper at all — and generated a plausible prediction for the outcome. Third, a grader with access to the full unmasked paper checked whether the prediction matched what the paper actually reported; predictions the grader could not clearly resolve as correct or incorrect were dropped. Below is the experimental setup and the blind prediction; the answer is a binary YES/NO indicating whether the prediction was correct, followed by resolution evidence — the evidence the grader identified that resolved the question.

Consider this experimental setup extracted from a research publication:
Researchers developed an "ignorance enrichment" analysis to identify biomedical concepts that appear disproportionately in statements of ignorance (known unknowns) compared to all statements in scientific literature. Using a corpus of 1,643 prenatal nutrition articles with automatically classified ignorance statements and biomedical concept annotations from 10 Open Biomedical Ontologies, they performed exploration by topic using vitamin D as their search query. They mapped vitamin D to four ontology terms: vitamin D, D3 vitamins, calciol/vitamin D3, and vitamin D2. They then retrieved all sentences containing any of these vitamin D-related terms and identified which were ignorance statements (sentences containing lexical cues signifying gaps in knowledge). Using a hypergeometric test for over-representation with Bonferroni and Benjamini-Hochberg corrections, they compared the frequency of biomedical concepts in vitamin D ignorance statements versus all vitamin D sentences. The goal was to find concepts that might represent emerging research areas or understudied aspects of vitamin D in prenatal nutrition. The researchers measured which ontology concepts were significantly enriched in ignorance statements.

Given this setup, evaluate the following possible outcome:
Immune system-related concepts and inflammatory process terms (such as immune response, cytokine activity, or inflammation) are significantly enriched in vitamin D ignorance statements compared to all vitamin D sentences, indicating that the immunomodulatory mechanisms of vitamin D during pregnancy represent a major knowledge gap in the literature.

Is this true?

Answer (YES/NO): YES